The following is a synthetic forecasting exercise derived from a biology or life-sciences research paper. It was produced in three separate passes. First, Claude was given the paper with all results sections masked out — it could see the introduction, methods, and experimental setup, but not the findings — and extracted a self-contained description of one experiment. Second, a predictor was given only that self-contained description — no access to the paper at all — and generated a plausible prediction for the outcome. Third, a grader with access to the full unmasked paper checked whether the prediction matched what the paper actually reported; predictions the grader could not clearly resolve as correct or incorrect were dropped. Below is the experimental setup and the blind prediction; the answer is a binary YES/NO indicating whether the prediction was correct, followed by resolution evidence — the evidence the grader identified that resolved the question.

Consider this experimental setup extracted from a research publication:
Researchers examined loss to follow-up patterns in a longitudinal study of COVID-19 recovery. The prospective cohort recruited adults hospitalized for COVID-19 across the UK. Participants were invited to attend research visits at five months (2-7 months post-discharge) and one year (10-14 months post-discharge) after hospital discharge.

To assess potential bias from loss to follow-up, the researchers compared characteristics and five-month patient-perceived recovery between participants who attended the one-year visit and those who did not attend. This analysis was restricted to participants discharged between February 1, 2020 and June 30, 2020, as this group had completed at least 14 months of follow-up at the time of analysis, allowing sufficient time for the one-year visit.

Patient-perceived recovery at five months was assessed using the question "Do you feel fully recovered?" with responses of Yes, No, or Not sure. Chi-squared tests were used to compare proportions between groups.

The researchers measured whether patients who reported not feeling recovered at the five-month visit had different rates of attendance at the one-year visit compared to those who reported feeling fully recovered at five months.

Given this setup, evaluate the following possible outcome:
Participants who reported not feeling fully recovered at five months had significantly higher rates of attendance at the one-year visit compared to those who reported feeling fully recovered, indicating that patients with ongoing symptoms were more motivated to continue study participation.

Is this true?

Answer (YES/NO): NO